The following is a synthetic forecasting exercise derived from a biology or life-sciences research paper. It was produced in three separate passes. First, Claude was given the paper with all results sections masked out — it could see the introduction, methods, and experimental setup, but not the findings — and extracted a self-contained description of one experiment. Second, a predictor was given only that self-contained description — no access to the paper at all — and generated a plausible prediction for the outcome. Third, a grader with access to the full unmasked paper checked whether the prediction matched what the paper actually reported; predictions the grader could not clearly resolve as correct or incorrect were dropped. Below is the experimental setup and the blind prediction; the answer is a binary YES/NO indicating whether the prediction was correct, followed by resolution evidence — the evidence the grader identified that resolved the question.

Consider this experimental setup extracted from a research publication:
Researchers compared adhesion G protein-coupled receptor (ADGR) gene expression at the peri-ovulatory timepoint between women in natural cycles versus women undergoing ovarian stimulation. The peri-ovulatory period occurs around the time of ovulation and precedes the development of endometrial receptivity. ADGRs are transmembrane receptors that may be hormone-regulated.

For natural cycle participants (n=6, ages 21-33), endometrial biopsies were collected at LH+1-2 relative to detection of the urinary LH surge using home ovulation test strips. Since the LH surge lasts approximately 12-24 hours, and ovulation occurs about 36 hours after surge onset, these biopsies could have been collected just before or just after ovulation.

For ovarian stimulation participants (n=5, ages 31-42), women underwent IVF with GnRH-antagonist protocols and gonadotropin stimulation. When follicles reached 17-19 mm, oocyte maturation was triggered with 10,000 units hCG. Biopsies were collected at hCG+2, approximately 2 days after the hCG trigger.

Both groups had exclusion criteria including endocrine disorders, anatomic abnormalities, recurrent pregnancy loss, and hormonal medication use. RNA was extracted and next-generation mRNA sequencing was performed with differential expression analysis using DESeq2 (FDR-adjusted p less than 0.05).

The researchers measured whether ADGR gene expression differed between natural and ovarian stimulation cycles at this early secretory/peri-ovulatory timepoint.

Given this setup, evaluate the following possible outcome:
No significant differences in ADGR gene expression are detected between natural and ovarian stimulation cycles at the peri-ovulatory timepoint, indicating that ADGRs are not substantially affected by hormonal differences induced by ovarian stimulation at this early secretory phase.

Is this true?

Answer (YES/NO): NO